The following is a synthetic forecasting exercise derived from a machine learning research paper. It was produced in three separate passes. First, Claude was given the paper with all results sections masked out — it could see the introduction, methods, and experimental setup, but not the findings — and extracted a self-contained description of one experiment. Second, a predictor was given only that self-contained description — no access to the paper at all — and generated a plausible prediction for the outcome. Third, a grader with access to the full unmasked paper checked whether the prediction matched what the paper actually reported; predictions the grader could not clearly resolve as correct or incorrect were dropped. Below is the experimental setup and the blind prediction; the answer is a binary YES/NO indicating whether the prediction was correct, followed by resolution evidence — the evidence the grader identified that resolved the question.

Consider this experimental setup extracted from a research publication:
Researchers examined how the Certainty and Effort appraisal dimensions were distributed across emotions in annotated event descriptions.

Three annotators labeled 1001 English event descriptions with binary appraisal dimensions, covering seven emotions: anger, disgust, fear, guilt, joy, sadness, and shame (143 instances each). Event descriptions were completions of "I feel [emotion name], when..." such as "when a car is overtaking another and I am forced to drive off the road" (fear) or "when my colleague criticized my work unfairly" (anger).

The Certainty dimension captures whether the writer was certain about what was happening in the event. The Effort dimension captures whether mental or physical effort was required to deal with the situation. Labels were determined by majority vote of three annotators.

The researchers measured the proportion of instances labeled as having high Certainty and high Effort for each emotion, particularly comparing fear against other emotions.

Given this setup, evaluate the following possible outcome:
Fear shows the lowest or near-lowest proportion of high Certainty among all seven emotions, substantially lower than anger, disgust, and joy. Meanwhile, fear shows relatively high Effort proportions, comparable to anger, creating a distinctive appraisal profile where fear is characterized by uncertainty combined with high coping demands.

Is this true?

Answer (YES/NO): NO